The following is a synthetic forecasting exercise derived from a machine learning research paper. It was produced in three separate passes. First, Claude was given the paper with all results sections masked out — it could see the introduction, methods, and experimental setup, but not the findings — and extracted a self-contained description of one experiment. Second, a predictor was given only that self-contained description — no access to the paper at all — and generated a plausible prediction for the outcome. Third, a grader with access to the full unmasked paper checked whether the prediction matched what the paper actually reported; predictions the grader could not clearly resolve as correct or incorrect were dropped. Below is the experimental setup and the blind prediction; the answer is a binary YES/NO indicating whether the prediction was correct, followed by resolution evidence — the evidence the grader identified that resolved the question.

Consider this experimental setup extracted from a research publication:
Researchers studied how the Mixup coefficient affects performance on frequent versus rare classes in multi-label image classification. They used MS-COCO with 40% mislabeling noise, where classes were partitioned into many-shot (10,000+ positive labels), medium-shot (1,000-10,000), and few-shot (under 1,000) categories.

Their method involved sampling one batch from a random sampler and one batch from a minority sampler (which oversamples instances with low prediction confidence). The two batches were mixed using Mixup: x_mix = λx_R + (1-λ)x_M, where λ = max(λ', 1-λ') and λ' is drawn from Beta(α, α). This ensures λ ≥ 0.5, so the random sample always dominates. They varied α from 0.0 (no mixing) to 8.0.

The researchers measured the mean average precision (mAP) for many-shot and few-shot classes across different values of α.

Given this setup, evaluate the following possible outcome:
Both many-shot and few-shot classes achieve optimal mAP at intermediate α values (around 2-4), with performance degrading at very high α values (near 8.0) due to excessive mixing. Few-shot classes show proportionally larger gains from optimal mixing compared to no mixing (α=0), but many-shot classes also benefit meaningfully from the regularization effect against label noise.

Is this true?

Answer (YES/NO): NO